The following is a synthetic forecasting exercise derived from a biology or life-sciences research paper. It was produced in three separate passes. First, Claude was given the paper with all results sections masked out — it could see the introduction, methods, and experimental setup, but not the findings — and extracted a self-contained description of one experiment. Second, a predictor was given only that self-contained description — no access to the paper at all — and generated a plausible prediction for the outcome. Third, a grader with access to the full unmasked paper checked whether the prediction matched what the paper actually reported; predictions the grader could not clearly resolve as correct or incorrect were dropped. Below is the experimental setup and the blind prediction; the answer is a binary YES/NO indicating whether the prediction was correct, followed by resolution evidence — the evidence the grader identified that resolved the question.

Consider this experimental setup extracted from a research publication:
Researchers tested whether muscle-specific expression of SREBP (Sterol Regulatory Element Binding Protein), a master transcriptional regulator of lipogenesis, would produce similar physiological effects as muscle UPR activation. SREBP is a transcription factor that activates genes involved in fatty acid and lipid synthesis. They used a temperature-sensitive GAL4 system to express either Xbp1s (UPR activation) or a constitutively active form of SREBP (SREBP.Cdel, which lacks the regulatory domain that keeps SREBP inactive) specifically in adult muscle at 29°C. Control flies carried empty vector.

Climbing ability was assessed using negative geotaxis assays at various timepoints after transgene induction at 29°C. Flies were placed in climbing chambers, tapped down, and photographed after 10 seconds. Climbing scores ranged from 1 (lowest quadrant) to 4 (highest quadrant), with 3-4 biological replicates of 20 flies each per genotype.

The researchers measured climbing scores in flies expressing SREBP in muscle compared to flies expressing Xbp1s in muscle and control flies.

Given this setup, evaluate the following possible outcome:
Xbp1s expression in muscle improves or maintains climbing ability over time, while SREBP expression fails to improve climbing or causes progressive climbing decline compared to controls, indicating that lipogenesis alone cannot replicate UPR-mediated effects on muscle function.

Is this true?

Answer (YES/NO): NO